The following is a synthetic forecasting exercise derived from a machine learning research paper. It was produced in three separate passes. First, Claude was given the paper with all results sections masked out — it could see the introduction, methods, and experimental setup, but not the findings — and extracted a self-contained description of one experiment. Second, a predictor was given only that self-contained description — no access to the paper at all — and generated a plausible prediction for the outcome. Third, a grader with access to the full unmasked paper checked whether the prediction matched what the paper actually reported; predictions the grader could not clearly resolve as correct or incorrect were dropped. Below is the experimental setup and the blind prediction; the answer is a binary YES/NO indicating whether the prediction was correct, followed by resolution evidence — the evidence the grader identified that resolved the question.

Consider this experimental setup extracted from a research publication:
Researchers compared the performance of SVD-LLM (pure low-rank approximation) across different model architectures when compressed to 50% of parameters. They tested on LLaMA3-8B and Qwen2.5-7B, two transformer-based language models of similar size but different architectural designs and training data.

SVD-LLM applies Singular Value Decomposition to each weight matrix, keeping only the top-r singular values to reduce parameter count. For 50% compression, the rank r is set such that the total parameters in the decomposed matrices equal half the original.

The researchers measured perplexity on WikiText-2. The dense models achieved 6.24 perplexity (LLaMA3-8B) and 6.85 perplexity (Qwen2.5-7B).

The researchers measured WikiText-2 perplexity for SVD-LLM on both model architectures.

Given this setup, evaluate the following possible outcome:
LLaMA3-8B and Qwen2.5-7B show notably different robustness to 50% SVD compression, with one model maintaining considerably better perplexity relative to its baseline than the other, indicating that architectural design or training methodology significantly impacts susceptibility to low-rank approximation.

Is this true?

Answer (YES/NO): YES